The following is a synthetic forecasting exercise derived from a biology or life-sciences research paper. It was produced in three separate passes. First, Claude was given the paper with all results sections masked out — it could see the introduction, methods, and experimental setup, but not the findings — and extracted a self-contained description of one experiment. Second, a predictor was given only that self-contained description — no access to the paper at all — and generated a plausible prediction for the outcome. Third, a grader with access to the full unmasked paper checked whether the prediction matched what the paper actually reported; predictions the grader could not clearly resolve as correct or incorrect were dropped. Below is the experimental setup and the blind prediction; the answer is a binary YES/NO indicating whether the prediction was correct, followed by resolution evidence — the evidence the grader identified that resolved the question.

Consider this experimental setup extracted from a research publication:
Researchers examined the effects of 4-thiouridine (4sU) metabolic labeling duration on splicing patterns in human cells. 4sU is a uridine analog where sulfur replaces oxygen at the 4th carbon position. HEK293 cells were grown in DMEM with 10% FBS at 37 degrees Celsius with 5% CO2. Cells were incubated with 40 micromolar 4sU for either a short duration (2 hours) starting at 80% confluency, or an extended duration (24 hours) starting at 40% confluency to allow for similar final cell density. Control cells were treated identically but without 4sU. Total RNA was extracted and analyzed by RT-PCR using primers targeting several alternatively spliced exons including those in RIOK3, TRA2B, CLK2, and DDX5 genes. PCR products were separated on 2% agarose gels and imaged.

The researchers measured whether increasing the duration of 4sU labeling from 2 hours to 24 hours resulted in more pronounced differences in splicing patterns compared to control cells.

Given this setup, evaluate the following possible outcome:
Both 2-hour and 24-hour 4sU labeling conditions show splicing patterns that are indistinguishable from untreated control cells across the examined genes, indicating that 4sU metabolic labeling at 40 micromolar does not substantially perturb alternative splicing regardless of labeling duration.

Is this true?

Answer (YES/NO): NO